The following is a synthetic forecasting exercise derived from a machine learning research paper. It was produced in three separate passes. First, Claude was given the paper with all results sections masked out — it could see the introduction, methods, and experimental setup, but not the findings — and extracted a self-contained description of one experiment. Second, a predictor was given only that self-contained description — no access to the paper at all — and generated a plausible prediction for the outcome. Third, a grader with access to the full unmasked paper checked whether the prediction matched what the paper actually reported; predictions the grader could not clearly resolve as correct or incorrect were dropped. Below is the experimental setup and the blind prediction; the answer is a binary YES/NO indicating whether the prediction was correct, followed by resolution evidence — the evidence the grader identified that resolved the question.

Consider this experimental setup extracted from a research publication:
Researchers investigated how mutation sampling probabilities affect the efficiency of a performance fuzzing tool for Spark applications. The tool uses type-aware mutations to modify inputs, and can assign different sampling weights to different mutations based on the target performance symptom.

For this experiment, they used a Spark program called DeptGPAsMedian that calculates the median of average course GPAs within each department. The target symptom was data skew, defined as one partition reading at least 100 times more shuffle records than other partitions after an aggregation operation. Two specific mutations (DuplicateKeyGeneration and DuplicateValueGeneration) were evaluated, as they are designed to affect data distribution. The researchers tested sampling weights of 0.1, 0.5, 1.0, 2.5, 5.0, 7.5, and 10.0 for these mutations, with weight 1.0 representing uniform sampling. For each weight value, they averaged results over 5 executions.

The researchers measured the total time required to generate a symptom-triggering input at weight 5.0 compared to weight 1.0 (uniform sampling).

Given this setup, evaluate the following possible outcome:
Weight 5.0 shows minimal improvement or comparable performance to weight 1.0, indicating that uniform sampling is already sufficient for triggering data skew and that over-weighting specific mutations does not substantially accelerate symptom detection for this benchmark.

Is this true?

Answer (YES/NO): NO